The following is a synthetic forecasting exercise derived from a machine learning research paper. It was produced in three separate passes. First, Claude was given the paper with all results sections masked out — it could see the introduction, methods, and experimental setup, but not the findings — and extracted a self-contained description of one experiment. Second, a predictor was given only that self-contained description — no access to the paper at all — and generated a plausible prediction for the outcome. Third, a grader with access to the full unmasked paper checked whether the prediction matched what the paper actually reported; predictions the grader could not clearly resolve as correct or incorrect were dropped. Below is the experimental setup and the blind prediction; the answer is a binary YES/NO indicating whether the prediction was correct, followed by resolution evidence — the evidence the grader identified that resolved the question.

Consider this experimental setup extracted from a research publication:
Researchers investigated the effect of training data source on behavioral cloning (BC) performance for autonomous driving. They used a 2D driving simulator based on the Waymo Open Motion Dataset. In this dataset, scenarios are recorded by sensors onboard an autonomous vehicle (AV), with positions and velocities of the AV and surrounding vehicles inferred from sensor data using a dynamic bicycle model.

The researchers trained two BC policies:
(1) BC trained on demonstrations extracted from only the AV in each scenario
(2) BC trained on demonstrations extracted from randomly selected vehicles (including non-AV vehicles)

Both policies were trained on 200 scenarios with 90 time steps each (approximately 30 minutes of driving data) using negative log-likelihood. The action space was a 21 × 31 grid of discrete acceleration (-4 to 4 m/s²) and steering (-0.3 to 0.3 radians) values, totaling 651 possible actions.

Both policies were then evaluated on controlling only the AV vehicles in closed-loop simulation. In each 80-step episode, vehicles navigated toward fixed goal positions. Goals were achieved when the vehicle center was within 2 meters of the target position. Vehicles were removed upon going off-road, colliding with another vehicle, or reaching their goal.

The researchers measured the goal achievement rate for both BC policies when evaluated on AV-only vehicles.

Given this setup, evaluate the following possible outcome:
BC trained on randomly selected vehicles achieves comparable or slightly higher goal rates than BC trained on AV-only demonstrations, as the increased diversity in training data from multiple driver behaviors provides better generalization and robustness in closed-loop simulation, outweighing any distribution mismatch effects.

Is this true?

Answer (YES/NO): NO